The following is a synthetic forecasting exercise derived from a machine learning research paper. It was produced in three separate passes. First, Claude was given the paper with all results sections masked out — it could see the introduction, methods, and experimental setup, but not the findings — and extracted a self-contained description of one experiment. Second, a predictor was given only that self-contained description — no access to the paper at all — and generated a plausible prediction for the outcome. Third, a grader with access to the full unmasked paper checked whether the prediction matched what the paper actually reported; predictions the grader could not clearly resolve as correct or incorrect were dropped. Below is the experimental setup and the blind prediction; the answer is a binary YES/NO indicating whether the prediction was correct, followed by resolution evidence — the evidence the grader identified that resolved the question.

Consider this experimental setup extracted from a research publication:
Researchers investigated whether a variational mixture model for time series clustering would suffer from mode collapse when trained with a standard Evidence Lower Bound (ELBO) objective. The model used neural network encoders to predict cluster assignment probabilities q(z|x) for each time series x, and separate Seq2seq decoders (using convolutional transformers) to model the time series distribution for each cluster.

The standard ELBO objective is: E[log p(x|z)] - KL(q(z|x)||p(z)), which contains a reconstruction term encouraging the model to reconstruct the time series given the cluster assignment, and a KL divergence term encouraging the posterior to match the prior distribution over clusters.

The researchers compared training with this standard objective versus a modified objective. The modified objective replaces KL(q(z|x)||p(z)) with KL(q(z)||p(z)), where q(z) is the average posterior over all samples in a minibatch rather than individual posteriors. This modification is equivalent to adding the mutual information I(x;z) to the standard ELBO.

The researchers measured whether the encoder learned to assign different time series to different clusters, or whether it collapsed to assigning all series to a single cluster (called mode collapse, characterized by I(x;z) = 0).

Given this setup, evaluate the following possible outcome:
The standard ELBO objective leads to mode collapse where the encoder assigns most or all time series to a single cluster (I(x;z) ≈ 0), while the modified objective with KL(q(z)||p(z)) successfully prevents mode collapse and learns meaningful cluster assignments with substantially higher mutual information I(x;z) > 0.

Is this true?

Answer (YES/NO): YES